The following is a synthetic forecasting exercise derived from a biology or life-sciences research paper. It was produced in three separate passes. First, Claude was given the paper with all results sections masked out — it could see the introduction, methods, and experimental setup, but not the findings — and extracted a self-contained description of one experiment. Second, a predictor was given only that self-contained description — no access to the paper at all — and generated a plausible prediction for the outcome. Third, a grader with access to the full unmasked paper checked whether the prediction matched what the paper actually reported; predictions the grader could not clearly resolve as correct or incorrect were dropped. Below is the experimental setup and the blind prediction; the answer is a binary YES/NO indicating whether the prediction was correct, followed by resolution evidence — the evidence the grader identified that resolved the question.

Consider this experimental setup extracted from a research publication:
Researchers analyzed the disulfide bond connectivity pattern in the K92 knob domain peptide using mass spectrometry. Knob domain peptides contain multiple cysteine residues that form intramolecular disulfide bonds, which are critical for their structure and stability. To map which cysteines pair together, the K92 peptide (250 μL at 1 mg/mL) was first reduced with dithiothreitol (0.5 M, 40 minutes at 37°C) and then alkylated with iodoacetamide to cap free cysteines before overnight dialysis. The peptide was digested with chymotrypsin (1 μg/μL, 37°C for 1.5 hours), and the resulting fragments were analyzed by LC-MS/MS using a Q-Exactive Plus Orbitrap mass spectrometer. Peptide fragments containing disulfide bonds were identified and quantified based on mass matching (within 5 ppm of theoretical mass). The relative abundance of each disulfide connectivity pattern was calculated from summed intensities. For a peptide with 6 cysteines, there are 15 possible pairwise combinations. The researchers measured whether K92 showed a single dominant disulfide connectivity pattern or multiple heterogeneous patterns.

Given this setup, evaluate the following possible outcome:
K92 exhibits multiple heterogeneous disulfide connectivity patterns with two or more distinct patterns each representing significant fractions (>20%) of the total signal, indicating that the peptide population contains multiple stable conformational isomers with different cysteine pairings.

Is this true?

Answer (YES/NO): NO